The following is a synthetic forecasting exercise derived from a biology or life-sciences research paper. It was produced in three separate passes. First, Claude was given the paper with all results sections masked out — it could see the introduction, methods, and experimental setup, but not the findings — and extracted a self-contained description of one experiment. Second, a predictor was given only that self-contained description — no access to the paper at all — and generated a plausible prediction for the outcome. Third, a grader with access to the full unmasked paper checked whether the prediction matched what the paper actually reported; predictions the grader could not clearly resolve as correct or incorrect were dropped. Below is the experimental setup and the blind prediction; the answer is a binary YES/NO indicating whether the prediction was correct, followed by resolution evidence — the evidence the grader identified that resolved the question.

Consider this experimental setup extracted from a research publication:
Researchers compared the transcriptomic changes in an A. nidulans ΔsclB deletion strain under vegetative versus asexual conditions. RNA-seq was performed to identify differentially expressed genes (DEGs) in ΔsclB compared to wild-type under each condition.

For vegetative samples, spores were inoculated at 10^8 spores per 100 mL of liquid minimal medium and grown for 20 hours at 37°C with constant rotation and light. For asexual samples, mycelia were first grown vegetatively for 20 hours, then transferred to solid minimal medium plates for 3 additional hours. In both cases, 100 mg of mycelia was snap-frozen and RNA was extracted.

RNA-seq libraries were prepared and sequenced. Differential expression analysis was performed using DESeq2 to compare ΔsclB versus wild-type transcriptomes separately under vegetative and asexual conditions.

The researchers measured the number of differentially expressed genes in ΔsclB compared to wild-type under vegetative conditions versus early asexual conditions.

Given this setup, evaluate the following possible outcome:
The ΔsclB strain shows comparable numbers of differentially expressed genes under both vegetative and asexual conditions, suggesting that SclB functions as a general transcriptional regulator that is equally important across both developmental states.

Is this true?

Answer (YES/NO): NO